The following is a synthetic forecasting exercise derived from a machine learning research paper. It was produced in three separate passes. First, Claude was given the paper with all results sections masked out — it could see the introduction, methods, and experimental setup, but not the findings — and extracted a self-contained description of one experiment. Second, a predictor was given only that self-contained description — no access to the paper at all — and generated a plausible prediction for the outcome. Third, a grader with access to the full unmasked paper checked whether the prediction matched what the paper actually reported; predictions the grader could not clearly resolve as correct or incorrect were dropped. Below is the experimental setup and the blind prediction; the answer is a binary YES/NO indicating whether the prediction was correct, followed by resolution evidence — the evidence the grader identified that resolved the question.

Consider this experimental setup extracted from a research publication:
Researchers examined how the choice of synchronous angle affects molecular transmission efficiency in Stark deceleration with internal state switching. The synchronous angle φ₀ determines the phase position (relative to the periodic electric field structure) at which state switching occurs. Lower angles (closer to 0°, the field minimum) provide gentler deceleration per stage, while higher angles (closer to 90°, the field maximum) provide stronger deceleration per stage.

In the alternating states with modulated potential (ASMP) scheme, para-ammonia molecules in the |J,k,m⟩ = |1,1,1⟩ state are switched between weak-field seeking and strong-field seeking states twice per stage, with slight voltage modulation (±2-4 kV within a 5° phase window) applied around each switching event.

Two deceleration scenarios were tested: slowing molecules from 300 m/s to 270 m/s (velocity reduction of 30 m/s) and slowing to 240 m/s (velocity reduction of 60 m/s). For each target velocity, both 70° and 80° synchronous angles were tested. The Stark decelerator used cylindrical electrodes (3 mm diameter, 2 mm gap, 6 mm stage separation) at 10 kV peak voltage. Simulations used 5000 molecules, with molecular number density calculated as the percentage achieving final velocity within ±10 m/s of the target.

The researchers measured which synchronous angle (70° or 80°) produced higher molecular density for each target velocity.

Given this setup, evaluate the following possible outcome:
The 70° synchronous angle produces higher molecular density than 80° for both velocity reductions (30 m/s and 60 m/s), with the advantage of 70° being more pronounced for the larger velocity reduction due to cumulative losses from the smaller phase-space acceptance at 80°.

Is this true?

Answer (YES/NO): NO